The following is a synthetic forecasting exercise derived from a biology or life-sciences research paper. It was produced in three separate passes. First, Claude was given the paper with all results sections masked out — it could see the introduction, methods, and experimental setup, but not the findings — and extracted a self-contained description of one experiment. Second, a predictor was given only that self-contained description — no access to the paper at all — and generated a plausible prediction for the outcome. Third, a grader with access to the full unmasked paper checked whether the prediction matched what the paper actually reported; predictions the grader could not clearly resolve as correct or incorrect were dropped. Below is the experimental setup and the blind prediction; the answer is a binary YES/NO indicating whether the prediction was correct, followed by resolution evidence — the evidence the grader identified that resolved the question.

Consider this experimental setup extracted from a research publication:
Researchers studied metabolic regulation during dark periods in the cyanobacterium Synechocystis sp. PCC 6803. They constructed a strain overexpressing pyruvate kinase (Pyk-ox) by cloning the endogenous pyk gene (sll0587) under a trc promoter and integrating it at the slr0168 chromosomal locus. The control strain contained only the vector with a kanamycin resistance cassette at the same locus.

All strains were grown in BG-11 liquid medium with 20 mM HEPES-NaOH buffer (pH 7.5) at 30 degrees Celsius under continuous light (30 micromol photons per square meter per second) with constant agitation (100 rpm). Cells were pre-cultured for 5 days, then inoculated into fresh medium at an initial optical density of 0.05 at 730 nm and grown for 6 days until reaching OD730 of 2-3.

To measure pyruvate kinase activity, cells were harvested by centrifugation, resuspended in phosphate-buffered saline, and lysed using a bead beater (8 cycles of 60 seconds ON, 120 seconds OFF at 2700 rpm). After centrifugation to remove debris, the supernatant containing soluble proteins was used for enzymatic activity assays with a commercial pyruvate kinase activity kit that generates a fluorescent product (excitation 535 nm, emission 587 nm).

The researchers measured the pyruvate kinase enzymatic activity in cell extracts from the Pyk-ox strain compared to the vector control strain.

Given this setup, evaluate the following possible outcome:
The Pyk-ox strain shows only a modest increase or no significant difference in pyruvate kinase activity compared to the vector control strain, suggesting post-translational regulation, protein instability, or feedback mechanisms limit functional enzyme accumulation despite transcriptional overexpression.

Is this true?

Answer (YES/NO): NO